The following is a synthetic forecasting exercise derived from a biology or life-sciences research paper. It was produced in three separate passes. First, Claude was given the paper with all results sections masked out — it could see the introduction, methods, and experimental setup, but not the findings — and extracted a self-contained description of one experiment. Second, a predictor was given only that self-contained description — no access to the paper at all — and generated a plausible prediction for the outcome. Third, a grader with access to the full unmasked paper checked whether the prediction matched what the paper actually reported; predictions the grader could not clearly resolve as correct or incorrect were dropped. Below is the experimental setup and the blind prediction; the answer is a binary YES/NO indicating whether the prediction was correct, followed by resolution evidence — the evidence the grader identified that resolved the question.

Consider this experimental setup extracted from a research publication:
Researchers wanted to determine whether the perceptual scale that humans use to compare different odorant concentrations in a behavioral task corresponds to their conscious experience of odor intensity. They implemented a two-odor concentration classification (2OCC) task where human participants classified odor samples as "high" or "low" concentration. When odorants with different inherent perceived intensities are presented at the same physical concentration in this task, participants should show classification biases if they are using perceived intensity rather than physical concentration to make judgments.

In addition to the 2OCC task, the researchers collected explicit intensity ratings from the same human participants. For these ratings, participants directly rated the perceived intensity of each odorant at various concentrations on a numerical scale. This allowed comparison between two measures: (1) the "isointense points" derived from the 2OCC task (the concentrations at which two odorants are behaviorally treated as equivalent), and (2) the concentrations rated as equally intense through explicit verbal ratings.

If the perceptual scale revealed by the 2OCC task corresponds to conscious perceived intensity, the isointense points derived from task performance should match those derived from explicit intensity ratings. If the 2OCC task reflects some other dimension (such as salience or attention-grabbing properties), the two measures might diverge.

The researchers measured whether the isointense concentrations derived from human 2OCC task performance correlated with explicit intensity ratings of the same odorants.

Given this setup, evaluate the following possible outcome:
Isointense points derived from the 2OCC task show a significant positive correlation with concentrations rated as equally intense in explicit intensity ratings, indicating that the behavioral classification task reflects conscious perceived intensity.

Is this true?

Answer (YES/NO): YES